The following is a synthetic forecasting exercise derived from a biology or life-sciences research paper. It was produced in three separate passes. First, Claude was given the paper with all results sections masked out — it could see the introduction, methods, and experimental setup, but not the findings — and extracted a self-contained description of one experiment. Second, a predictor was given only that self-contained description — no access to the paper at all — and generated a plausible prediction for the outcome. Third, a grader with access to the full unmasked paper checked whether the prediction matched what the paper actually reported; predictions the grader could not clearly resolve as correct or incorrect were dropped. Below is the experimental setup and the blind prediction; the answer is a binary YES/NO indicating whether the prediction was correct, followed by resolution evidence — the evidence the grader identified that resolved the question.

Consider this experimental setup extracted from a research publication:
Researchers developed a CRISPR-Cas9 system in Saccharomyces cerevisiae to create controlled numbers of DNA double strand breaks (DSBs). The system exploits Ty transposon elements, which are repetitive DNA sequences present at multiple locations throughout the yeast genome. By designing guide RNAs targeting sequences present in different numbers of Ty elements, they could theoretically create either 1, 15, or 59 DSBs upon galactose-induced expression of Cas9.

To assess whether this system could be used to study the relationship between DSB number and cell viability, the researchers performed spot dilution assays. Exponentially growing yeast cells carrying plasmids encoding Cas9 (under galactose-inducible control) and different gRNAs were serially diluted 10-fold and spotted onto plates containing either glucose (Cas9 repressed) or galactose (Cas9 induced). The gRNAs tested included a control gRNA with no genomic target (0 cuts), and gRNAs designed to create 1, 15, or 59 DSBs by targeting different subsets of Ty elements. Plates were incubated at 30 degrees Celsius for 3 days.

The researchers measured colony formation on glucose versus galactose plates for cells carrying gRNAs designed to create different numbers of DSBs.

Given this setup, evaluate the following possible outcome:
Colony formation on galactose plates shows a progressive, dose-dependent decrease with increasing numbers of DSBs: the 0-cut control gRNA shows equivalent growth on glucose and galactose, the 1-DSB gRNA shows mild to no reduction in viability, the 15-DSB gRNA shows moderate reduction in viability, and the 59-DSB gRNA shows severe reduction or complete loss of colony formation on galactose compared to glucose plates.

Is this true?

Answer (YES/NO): NO